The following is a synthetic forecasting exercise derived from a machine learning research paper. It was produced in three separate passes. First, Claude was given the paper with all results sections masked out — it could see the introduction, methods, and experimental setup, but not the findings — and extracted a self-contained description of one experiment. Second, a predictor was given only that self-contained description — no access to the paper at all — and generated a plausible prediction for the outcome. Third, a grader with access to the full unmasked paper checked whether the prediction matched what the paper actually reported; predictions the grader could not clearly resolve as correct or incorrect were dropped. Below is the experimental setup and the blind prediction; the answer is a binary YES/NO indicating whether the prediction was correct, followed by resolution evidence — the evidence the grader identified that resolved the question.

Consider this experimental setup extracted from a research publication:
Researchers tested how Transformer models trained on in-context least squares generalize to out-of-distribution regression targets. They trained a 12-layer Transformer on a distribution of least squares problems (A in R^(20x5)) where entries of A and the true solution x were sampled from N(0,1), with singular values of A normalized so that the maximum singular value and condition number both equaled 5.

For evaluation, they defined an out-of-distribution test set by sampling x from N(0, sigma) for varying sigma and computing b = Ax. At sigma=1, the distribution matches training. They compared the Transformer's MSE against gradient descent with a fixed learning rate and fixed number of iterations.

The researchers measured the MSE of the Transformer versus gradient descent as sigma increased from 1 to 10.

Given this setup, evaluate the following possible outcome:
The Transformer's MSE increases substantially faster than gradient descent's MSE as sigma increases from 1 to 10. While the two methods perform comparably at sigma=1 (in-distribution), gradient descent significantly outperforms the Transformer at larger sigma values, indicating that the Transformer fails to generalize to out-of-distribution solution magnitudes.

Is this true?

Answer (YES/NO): YES